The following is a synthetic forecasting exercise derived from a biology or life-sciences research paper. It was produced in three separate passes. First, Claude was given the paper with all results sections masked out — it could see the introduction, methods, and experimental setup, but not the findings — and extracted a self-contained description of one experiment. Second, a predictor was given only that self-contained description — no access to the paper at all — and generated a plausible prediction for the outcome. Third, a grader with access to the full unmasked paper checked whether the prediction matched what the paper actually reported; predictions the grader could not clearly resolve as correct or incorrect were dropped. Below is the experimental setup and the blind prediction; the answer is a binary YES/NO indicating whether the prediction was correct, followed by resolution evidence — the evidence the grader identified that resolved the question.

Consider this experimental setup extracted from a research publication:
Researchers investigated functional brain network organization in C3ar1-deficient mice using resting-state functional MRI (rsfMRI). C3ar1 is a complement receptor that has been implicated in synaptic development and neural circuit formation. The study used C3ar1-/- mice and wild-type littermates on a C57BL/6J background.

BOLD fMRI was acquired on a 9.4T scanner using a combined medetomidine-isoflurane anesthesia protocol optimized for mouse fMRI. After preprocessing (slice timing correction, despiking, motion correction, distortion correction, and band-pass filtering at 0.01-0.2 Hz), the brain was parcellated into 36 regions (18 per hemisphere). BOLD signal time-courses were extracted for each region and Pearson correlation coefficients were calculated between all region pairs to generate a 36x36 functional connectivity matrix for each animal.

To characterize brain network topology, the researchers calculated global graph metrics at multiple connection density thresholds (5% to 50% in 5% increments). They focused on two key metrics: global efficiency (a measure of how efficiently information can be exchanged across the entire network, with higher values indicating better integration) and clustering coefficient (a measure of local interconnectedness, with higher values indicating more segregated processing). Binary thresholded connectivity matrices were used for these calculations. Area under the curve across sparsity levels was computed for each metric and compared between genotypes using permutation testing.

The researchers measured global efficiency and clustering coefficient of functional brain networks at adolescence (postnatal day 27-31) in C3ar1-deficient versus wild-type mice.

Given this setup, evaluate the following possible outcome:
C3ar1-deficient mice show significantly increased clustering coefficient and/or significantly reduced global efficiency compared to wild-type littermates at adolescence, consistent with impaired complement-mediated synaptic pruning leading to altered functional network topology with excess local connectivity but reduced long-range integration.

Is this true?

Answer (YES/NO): NO